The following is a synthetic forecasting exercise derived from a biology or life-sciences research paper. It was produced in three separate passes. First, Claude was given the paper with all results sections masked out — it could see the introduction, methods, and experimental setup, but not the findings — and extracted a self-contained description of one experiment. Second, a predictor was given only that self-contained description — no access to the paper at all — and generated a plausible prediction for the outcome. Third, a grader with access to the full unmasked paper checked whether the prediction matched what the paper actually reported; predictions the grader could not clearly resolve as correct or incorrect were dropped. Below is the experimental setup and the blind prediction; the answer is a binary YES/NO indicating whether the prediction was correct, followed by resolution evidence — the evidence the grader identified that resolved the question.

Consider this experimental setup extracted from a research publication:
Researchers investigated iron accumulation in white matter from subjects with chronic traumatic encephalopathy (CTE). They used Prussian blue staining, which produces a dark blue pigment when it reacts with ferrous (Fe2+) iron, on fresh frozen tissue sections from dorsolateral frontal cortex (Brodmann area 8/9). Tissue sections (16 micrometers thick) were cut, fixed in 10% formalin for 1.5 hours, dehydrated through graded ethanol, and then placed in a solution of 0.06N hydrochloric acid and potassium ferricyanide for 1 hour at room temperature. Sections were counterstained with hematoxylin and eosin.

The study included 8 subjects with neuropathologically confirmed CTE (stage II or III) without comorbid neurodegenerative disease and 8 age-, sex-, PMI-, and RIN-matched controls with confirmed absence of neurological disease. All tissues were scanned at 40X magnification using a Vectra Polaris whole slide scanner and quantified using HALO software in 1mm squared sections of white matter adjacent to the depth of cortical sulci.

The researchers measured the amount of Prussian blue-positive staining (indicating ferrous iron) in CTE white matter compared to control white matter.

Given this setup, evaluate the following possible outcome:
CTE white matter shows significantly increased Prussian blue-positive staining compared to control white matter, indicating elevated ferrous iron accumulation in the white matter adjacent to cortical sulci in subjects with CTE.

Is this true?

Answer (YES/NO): YES